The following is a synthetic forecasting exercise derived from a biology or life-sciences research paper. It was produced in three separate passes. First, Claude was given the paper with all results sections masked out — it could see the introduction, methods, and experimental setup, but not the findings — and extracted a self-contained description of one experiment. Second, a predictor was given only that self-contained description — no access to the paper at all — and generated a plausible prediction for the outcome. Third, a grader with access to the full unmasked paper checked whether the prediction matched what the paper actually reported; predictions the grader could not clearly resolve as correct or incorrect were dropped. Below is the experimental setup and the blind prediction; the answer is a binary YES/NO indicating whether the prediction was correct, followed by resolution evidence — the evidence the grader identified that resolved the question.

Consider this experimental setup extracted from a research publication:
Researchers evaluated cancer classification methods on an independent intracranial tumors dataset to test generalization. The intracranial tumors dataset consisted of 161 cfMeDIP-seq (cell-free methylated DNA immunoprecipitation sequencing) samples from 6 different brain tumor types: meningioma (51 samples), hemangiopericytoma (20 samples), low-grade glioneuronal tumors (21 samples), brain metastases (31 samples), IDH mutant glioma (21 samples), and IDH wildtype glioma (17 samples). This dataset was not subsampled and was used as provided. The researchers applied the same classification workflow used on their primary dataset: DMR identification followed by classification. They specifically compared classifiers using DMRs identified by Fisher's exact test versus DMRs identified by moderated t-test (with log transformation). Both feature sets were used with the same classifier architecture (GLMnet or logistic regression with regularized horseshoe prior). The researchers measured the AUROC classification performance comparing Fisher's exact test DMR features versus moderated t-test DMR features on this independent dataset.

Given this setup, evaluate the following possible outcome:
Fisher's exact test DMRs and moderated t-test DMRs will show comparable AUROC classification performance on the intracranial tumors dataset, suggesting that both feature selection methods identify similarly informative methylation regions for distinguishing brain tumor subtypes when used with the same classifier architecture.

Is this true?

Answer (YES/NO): NO